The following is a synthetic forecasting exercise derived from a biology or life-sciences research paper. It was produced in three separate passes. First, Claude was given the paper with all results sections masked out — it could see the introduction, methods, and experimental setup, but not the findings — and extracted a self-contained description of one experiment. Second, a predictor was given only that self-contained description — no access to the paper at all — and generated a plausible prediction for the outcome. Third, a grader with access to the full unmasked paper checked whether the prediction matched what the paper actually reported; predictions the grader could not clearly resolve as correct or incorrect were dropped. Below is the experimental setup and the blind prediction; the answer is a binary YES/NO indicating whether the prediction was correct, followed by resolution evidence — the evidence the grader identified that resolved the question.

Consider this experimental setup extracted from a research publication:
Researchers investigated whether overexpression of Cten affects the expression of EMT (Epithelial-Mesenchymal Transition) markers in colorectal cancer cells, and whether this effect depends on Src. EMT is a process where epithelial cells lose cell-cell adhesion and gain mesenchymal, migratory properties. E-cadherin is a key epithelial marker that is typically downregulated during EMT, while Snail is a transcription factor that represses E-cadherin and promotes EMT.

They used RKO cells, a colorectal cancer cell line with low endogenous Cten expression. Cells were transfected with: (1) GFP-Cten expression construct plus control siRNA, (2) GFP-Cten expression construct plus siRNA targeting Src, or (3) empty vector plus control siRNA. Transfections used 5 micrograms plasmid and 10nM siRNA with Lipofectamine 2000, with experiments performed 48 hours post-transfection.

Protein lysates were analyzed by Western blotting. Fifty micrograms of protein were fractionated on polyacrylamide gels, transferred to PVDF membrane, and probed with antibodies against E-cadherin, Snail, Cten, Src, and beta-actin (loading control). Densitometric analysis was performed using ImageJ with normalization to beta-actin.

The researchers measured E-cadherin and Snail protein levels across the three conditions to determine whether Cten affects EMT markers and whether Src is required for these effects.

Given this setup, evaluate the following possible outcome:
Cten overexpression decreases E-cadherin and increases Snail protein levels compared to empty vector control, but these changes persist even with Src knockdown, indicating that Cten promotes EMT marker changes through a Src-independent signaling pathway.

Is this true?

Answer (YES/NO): NO